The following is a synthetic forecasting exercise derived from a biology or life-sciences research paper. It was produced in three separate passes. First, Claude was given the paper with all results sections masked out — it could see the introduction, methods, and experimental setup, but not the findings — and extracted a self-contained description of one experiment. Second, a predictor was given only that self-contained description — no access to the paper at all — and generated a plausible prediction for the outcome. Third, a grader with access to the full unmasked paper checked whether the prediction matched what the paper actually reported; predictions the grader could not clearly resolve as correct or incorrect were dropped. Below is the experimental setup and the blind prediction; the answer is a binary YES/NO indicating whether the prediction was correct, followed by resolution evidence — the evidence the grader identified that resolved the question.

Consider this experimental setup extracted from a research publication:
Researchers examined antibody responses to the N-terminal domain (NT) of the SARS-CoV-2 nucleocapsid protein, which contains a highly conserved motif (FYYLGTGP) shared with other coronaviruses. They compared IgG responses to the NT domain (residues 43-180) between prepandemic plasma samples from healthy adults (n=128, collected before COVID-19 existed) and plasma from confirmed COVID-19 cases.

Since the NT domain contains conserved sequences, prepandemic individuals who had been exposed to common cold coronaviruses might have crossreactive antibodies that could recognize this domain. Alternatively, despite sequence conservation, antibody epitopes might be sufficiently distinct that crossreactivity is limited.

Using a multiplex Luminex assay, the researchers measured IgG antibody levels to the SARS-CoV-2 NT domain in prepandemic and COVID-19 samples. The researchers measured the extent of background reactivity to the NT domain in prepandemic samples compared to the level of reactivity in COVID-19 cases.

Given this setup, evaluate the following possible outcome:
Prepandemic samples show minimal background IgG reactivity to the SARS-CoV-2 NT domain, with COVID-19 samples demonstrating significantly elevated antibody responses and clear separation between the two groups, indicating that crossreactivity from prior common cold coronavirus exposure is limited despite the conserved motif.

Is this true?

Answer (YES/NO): NO